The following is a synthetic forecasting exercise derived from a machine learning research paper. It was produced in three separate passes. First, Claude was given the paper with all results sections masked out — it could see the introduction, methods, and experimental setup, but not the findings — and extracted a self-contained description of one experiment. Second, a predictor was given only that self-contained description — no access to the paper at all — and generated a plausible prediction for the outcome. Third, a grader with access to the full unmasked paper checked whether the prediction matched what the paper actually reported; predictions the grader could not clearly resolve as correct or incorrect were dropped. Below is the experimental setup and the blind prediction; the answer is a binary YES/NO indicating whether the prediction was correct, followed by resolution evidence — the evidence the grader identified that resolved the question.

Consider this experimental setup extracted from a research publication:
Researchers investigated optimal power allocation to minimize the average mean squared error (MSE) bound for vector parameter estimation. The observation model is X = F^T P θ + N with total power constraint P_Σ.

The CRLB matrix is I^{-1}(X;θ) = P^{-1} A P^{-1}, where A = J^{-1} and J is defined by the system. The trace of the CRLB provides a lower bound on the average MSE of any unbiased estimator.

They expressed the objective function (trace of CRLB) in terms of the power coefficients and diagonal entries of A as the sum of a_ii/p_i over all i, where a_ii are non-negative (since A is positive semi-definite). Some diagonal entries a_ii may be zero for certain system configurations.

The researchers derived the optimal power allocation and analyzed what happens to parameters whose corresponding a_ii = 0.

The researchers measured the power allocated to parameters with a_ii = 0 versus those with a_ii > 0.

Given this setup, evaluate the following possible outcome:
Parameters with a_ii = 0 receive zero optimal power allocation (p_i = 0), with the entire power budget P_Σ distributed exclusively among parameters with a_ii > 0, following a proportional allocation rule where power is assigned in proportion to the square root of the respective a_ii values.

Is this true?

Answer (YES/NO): YES